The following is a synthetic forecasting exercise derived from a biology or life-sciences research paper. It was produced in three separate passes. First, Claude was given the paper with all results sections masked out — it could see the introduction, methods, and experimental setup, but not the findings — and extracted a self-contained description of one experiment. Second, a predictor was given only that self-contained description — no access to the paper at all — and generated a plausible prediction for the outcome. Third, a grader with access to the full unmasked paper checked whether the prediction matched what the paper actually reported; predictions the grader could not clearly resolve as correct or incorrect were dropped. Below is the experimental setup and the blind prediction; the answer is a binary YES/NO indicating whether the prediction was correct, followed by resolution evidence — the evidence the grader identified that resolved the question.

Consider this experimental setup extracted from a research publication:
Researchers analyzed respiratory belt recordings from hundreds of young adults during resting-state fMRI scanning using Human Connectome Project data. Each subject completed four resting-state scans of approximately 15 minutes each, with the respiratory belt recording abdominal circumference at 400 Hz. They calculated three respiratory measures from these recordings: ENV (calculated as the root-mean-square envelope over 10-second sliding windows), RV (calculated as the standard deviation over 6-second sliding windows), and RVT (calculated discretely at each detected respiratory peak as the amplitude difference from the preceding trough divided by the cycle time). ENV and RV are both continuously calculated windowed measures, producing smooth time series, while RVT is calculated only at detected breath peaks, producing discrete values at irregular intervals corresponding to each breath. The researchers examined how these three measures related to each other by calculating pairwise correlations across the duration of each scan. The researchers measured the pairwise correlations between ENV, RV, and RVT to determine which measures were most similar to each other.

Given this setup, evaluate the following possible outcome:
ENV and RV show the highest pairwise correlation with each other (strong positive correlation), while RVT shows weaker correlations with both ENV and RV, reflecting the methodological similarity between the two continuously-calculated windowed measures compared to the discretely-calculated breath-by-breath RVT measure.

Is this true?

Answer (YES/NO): YES